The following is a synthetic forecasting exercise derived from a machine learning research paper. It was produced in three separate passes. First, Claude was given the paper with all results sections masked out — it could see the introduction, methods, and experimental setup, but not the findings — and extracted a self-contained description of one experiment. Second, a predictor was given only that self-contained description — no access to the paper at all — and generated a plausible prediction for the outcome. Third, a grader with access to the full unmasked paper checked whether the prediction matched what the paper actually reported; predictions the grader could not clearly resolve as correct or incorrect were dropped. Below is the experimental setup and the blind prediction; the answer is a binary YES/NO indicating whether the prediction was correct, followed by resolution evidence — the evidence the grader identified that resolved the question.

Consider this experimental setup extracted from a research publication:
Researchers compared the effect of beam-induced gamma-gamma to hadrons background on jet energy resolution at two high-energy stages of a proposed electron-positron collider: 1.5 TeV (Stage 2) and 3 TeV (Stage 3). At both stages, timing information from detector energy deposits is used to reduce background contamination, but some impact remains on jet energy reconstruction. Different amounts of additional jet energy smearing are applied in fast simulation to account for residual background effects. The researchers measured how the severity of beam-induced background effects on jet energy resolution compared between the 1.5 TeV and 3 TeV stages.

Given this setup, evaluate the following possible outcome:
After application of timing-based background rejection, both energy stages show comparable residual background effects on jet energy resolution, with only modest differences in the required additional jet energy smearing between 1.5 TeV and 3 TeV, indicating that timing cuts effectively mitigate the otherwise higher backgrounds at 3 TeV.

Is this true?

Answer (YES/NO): NO